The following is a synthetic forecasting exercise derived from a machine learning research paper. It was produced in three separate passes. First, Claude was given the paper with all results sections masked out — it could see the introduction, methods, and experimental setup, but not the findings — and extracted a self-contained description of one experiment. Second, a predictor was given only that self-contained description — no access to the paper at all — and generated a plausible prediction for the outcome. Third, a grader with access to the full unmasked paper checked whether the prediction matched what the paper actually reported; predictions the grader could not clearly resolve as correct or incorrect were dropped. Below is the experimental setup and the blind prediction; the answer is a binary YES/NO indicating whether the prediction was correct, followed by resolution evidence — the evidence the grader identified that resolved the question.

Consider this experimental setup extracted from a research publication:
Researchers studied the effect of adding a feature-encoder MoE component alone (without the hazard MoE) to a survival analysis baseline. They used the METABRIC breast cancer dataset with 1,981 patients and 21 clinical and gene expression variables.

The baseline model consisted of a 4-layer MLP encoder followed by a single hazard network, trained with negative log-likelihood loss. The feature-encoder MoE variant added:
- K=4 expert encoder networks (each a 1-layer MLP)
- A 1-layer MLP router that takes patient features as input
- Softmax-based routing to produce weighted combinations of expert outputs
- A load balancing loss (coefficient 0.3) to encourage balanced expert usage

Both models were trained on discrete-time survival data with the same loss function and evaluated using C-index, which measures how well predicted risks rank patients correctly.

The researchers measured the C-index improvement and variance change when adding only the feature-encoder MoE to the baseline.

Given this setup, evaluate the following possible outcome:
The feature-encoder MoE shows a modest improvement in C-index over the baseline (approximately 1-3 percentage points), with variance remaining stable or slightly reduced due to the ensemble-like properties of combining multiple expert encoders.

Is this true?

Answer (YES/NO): NO